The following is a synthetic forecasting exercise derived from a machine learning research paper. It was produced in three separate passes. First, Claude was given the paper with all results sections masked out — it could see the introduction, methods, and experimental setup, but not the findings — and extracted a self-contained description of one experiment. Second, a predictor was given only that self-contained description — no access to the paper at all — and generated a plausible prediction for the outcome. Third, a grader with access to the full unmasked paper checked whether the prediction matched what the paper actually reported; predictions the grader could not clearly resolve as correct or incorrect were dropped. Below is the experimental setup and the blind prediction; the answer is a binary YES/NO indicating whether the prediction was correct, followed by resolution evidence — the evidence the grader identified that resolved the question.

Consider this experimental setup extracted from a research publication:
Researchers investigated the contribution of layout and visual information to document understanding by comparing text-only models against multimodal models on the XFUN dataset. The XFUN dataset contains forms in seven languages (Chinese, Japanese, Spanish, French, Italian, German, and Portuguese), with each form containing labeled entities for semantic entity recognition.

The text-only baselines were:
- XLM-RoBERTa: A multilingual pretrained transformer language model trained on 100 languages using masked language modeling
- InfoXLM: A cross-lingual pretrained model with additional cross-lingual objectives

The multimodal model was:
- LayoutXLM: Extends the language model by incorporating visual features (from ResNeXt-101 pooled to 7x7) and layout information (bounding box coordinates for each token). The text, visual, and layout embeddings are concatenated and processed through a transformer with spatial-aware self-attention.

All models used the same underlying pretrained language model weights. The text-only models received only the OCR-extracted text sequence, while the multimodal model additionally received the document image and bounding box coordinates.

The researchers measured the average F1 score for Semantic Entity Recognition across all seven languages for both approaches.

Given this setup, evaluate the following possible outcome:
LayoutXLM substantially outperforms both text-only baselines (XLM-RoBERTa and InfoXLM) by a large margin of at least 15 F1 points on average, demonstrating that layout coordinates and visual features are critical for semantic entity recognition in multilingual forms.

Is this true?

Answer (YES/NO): NO